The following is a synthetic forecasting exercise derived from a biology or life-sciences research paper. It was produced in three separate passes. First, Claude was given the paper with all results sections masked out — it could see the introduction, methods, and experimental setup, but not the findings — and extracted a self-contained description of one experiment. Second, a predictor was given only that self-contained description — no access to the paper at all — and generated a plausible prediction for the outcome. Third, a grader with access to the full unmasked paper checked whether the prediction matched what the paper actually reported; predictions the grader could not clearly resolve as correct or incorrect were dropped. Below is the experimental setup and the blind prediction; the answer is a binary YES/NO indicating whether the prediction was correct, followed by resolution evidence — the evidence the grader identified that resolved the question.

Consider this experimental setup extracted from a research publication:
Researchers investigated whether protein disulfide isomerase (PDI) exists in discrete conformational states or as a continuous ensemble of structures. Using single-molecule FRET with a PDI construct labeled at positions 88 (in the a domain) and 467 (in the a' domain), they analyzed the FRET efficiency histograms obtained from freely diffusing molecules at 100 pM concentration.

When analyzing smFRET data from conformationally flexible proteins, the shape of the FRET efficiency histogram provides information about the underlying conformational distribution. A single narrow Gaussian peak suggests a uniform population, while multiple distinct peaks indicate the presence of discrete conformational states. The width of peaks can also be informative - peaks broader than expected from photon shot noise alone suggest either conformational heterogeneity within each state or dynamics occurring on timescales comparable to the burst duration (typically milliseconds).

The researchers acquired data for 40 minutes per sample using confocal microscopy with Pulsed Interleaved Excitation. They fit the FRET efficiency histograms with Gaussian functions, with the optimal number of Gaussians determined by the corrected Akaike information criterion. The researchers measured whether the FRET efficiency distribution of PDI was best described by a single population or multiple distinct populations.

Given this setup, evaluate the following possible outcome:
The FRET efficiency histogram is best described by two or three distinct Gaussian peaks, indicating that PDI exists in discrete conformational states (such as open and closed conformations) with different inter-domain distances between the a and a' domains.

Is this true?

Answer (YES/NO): YES